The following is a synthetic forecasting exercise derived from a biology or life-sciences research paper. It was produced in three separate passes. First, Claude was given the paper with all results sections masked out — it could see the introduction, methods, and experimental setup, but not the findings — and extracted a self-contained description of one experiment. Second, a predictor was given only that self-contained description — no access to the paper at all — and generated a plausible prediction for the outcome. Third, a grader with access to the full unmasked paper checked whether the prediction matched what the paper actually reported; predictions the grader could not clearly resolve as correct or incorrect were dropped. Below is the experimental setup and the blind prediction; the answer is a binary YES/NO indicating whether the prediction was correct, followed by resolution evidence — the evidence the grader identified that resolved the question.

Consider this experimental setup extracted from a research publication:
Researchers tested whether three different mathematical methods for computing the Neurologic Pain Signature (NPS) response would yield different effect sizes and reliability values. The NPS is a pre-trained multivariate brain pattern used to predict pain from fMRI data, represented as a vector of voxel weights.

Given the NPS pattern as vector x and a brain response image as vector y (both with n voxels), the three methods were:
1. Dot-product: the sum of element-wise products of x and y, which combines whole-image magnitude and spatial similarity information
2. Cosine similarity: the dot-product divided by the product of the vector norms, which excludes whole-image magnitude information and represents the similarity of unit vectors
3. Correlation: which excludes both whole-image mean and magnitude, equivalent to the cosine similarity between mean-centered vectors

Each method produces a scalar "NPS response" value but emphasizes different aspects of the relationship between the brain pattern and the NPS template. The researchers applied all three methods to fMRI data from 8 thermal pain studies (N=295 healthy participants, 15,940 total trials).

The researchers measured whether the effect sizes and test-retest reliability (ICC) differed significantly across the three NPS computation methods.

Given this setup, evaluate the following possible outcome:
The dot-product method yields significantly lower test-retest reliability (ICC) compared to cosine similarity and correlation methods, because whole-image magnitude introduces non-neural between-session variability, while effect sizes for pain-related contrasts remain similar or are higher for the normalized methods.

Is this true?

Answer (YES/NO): NO